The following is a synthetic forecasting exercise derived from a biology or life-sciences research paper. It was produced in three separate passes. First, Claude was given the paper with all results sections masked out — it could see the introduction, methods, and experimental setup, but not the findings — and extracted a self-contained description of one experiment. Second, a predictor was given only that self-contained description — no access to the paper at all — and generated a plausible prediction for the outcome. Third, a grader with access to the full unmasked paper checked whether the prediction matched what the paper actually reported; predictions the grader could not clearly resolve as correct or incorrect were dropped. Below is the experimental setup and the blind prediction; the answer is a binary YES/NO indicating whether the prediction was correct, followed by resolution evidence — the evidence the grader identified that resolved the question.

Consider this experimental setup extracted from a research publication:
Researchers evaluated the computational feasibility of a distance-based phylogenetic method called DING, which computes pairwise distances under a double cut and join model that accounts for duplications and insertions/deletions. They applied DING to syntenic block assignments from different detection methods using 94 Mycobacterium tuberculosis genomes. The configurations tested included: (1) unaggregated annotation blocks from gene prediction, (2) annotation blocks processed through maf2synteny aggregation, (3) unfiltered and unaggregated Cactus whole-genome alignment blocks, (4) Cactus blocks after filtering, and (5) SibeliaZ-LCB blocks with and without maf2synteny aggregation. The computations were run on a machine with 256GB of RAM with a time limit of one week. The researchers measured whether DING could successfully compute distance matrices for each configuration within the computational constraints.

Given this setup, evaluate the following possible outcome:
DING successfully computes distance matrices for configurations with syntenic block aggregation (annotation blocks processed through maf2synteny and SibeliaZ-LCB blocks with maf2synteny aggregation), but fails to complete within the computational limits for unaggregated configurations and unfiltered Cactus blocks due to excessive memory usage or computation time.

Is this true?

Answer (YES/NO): NO